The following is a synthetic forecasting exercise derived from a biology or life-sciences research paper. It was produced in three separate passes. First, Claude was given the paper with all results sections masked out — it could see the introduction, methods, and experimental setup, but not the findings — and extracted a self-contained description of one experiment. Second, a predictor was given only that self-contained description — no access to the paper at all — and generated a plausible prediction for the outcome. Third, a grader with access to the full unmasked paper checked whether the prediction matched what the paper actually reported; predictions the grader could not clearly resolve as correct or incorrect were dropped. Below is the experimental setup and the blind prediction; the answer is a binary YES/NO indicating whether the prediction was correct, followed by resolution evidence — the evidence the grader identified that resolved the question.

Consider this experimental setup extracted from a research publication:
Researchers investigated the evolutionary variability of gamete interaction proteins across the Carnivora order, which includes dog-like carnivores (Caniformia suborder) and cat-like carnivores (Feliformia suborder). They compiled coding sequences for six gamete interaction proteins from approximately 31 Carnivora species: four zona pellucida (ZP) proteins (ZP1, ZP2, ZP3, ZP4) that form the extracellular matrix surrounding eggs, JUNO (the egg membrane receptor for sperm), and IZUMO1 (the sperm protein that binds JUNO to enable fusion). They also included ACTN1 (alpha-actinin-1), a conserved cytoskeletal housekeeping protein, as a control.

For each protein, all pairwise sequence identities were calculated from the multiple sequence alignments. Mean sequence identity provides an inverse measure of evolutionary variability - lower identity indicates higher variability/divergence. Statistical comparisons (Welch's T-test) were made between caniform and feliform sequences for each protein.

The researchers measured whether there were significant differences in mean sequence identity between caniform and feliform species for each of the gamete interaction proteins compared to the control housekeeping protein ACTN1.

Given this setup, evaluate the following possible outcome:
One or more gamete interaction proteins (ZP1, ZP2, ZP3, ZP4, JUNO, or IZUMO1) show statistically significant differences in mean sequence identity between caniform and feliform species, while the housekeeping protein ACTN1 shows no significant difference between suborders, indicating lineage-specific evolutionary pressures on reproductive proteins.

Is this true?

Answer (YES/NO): YES